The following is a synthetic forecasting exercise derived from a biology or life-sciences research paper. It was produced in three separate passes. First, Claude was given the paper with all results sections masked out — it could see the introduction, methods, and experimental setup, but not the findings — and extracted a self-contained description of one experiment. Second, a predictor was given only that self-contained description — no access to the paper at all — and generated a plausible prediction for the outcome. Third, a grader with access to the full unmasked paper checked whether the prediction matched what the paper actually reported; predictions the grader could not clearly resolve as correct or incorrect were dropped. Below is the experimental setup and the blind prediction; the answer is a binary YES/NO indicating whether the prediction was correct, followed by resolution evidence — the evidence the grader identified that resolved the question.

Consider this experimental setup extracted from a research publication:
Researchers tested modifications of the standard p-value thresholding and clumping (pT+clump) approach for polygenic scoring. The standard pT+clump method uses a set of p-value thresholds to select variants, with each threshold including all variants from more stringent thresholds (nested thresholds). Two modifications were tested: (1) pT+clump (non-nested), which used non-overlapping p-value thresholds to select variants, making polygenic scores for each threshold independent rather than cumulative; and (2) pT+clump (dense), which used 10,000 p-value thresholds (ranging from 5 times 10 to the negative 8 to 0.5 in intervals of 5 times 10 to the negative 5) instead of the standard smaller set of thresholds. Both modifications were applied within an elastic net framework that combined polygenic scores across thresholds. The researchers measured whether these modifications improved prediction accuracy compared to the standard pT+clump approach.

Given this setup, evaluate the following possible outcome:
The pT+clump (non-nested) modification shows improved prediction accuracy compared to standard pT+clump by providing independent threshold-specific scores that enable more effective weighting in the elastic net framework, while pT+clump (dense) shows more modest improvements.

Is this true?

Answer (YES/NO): NO